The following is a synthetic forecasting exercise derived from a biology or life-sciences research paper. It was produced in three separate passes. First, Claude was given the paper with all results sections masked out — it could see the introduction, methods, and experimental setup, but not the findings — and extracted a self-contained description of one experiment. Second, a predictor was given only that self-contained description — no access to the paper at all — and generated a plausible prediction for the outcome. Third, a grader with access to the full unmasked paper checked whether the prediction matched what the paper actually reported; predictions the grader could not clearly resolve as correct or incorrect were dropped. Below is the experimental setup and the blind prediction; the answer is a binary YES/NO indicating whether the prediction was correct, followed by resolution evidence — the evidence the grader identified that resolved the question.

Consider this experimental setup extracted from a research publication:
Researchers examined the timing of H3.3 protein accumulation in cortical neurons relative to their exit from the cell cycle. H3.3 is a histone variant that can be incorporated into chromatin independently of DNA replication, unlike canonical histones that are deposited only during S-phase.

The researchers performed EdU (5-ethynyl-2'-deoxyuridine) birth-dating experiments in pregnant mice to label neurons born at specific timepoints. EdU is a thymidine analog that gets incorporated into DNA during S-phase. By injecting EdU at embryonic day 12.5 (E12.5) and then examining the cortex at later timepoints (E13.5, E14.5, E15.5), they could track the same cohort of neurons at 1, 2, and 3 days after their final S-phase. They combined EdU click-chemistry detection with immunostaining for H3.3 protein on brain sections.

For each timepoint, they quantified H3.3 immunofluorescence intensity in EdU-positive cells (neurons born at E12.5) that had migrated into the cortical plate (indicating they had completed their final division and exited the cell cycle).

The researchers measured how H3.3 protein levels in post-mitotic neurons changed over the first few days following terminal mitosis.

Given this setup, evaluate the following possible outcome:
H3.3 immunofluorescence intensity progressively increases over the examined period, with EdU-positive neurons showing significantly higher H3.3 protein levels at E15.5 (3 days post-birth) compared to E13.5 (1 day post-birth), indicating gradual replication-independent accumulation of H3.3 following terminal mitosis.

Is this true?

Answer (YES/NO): YES